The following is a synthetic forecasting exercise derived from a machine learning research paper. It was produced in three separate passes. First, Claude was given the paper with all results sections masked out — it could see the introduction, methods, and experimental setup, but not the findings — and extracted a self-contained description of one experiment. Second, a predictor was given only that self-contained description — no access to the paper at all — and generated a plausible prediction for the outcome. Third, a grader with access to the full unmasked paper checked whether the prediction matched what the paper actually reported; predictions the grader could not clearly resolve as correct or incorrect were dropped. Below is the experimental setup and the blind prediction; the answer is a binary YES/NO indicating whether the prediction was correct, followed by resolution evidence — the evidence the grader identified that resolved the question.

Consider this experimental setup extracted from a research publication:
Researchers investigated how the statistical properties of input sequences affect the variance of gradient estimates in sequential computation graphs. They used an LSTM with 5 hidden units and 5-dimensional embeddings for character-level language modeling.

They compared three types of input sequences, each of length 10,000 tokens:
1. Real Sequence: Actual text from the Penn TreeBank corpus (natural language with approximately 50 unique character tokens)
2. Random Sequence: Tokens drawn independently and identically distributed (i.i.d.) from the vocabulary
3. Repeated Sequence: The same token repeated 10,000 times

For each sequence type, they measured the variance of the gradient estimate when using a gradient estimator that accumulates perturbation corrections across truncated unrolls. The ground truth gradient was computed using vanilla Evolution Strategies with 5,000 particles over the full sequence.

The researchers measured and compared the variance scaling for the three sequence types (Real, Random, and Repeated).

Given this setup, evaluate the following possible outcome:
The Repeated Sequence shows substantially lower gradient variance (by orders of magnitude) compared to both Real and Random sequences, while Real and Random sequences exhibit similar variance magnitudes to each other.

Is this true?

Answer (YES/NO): NO